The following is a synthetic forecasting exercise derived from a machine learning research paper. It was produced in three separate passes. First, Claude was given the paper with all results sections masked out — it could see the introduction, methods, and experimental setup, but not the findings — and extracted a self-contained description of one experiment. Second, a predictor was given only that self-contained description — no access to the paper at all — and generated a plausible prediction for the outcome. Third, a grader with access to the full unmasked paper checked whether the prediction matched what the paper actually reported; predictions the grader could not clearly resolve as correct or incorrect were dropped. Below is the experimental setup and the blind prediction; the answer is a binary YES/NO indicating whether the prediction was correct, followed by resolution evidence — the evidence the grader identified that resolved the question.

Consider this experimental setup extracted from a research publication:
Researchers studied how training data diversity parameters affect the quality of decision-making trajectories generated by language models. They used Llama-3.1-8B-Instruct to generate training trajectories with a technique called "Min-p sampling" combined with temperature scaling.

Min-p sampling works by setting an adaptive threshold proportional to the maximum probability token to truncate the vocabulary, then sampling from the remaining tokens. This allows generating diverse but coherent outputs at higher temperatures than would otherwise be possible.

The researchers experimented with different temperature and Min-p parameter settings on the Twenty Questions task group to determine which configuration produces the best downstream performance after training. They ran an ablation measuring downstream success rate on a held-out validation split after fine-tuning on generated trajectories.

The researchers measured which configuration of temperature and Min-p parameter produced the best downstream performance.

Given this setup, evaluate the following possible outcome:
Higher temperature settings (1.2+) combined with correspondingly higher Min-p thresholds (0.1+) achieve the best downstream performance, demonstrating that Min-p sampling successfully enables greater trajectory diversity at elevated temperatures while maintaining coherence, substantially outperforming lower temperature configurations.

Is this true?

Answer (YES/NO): YES